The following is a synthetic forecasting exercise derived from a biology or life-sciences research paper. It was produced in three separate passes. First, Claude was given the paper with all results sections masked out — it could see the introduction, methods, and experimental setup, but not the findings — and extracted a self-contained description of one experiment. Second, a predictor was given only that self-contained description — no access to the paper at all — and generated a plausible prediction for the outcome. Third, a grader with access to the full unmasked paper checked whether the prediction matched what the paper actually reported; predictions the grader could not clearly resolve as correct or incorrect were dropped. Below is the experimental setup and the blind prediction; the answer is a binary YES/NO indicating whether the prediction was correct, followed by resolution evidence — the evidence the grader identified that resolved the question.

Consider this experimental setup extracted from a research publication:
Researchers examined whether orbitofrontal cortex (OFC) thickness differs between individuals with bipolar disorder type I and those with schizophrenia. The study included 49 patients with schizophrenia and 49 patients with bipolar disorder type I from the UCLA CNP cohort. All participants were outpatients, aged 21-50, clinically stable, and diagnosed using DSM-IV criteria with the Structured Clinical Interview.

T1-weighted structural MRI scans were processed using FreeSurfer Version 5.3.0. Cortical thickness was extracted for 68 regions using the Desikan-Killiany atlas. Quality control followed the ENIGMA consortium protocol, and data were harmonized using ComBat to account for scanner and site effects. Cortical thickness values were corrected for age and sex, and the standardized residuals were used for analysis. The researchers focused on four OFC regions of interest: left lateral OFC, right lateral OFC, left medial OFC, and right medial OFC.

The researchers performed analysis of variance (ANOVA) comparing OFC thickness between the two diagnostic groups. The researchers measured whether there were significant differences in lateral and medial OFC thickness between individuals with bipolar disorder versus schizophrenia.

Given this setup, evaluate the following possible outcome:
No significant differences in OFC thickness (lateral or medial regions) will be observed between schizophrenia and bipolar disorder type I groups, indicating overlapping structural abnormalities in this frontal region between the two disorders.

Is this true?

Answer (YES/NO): YES